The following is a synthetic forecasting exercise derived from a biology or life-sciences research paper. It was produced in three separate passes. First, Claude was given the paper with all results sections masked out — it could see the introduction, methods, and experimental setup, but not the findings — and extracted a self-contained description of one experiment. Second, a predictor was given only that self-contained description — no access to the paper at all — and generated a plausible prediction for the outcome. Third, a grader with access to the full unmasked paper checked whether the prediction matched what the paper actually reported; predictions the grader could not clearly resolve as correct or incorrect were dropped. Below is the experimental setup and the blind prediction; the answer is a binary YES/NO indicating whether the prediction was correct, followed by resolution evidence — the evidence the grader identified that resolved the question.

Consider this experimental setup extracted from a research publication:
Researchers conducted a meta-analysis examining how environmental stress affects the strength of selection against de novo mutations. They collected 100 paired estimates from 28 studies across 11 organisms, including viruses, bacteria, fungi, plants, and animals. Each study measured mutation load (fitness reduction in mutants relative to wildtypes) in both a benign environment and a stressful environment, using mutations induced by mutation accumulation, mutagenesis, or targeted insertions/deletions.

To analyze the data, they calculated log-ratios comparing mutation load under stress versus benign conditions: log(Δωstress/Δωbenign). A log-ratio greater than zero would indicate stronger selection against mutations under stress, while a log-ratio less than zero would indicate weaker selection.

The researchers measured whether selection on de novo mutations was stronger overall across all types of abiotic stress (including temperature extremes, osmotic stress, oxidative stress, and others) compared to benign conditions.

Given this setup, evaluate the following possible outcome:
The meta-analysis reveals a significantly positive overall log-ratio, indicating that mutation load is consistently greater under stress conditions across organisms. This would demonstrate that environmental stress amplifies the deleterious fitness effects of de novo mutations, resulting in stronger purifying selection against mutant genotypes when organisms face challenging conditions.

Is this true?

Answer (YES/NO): NO